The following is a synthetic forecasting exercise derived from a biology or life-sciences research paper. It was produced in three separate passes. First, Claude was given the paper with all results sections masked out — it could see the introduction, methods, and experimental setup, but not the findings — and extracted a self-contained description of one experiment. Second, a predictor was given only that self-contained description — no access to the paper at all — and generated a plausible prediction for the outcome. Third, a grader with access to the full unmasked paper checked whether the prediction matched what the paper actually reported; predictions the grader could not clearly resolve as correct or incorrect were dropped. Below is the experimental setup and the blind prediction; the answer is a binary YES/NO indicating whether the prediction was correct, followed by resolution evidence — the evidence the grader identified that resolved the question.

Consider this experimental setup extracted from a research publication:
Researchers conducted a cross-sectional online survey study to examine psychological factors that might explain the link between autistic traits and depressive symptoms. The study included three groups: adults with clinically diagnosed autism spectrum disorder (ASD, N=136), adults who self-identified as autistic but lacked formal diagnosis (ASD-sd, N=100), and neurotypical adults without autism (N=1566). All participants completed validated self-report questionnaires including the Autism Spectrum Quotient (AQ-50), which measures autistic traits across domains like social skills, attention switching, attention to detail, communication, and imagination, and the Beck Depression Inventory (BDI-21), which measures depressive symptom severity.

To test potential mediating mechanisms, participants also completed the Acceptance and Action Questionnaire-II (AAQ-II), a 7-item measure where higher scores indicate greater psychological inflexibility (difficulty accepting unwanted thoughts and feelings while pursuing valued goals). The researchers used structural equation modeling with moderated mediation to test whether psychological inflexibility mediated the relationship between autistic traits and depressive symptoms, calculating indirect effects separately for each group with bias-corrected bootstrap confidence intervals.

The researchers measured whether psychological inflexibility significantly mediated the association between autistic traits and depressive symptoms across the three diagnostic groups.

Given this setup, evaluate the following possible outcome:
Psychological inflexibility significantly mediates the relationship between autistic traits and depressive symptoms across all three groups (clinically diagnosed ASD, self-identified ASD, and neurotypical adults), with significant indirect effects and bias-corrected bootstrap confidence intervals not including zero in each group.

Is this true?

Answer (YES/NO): YES